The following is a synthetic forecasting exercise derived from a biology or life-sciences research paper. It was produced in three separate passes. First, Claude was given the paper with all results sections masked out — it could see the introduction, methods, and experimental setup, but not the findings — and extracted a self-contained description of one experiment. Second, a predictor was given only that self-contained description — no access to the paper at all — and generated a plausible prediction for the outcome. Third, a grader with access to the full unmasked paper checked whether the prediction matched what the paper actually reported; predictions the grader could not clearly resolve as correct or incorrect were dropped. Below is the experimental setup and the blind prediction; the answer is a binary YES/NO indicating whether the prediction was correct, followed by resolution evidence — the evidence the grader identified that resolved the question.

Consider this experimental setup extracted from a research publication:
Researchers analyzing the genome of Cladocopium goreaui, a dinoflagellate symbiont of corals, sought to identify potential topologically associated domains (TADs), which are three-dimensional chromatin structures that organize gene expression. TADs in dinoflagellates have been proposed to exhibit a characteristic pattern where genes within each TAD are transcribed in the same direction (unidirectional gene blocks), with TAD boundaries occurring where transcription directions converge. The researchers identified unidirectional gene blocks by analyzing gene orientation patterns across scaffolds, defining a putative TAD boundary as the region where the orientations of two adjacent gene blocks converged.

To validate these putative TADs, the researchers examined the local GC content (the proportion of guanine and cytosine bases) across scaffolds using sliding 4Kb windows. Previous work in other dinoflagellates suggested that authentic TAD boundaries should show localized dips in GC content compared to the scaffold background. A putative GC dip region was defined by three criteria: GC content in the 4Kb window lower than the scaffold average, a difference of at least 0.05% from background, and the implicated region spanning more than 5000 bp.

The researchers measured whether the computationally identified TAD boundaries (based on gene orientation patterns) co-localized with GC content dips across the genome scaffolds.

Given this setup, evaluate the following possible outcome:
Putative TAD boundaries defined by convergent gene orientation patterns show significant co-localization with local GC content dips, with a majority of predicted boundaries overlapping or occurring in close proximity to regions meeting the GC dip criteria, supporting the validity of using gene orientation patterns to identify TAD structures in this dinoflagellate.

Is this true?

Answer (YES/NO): YES